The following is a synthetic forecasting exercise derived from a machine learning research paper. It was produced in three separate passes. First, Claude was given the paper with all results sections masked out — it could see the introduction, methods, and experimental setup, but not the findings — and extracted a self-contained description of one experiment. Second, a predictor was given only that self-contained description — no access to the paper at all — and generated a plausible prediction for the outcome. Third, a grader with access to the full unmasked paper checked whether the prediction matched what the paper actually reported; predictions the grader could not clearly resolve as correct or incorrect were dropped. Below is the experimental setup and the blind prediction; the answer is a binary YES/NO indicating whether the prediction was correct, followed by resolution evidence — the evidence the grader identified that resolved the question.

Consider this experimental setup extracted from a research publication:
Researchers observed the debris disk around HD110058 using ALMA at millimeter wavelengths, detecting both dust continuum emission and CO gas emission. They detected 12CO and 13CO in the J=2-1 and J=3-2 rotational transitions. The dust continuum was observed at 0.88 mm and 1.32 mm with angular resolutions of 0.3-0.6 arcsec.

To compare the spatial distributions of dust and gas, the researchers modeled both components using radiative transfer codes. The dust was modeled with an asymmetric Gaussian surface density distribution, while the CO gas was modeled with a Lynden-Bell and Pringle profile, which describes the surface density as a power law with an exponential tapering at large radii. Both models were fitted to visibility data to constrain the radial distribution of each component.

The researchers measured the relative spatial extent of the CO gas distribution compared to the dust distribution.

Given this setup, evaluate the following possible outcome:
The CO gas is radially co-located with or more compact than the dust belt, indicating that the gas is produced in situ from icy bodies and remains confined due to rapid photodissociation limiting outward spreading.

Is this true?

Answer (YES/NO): YES